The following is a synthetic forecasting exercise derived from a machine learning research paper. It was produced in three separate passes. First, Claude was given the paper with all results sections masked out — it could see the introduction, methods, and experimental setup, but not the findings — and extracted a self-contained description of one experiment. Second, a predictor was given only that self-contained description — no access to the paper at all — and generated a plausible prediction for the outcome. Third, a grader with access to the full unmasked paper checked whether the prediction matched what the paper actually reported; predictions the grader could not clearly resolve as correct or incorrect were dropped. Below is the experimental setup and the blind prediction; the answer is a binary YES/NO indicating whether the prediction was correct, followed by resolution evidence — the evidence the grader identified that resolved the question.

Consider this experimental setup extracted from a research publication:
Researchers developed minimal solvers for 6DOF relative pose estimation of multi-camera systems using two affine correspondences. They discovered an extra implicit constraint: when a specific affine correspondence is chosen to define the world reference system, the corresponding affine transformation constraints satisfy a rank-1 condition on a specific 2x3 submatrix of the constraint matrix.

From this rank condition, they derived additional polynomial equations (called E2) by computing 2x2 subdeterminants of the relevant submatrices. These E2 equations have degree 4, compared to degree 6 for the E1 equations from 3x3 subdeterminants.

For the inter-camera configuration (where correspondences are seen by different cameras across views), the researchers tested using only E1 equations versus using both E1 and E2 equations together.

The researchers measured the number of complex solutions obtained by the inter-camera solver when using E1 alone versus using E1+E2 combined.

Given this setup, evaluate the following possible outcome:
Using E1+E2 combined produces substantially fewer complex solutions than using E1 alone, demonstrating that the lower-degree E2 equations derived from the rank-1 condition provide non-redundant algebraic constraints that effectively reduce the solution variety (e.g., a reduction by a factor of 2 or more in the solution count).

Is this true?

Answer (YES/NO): NO